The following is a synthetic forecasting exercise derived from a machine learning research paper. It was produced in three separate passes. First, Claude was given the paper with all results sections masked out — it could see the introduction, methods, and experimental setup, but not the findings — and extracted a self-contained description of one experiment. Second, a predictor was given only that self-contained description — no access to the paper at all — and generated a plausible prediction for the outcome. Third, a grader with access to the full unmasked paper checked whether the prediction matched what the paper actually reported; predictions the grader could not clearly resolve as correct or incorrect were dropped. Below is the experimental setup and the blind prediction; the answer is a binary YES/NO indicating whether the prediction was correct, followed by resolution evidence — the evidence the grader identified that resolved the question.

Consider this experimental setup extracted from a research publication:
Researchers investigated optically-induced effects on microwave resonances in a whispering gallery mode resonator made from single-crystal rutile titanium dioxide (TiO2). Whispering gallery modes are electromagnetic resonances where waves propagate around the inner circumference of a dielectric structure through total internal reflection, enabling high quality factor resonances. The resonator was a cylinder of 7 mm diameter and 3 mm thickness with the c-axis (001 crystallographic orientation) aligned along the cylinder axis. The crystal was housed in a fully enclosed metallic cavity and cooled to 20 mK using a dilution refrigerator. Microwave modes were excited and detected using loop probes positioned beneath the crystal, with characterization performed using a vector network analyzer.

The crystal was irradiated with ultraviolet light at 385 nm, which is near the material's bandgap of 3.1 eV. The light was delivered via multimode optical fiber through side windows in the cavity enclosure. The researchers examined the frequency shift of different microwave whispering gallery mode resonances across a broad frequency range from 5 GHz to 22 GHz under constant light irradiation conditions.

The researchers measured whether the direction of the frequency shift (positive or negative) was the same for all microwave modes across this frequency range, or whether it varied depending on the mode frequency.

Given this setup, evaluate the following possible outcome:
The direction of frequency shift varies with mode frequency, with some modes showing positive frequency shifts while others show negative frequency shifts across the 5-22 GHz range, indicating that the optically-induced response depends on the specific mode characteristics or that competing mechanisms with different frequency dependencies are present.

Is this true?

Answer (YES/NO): YES